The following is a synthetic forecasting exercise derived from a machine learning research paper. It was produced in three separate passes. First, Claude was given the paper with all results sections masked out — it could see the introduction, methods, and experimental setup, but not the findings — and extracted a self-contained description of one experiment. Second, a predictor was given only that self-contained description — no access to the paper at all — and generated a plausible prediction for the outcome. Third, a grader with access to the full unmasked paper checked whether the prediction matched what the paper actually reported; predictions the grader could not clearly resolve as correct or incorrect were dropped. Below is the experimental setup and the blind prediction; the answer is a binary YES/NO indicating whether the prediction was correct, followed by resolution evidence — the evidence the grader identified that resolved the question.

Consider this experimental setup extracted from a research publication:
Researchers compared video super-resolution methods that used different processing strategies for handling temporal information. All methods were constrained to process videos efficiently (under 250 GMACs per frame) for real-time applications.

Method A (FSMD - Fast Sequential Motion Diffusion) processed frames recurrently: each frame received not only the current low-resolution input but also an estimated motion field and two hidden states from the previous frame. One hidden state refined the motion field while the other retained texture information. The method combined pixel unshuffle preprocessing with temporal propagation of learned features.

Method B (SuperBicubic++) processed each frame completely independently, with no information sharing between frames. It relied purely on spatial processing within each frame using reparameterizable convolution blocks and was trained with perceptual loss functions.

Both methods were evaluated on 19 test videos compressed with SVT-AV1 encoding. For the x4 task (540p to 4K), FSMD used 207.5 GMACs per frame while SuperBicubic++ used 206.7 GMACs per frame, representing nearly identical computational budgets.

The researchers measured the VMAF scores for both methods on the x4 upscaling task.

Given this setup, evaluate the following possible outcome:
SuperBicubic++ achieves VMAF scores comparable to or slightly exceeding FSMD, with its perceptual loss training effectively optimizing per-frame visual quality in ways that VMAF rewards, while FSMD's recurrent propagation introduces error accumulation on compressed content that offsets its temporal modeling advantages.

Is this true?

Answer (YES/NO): NO